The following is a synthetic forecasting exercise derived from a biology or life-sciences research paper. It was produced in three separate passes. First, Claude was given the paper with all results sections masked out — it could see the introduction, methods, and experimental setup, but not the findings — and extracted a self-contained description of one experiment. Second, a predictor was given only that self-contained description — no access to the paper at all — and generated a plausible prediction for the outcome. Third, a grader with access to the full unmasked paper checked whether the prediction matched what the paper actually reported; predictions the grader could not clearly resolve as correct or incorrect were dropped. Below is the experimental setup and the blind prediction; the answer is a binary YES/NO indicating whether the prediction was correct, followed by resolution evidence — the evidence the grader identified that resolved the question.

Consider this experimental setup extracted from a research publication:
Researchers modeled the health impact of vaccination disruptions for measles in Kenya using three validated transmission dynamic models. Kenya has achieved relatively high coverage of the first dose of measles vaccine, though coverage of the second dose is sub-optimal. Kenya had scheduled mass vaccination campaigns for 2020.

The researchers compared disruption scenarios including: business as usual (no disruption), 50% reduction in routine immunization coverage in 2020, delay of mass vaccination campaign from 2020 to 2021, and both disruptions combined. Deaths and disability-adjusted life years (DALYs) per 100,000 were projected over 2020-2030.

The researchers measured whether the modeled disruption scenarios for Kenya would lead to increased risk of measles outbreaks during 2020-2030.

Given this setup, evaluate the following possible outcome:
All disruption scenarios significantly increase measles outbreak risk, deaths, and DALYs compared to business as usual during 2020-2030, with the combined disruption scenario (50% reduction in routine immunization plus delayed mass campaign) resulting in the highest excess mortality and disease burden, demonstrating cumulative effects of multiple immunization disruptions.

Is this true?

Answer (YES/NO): NO